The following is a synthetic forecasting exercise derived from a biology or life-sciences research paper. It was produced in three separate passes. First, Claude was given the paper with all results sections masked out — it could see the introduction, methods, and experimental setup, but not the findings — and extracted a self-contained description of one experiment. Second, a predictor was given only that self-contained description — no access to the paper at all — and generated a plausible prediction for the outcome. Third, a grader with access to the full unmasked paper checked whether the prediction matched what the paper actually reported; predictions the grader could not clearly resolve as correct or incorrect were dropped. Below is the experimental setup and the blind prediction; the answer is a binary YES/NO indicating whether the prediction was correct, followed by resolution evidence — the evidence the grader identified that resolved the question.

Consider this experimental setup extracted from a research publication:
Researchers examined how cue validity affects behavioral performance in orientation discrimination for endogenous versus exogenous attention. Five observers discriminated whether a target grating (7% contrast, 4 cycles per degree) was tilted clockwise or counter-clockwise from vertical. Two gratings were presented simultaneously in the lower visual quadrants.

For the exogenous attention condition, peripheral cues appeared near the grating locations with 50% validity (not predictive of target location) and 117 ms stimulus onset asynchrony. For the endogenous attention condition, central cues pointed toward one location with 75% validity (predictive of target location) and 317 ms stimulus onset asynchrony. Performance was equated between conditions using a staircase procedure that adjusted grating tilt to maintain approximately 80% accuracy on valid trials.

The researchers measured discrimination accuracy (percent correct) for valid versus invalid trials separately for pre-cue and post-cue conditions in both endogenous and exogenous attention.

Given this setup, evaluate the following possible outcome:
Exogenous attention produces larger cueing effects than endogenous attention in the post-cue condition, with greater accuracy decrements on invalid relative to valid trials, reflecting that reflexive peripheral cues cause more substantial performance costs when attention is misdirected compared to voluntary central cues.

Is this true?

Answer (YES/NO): NO